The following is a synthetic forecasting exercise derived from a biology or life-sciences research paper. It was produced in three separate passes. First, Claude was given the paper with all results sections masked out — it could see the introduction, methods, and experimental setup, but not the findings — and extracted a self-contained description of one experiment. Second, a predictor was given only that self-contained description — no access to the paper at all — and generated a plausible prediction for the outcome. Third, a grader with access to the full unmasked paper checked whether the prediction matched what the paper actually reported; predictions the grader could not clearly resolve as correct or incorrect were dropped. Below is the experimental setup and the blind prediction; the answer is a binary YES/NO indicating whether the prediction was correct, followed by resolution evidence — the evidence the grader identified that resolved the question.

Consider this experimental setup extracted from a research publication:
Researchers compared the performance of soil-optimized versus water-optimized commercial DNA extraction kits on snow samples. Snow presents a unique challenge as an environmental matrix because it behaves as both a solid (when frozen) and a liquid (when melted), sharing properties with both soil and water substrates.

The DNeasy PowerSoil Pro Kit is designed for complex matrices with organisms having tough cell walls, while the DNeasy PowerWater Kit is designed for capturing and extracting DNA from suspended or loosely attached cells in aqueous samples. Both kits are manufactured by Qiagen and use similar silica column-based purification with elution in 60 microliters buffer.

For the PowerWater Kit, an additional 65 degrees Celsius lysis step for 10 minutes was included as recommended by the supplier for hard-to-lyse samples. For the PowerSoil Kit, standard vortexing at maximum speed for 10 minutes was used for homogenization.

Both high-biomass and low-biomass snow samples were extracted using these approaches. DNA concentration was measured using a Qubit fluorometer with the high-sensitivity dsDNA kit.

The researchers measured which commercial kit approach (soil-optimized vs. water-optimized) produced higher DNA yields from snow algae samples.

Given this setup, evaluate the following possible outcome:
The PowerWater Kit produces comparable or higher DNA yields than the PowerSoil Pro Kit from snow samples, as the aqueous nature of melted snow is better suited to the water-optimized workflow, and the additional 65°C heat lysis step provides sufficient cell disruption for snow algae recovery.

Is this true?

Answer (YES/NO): NO